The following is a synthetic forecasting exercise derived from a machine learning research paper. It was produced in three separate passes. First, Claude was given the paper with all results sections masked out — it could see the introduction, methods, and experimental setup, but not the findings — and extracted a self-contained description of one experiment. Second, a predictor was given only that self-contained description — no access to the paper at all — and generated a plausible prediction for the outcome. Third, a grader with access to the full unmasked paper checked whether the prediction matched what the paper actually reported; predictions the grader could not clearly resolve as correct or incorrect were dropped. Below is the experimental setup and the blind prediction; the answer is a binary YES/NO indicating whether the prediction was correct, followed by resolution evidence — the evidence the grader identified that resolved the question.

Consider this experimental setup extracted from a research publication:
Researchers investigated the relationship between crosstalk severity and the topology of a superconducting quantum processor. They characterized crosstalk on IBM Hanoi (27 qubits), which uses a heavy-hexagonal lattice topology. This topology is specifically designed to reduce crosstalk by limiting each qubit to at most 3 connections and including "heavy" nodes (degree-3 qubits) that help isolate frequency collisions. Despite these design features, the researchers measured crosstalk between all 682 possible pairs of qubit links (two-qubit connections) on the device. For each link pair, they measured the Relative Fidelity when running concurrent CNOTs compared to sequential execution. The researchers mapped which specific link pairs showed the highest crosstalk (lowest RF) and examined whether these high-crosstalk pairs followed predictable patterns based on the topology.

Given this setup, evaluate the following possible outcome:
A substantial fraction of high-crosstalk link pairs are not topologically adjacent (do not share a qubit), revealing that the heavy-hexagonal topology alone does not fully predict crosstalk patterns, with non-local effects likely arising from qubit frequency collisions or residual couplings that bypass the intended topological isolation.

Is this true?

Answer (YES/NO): YES